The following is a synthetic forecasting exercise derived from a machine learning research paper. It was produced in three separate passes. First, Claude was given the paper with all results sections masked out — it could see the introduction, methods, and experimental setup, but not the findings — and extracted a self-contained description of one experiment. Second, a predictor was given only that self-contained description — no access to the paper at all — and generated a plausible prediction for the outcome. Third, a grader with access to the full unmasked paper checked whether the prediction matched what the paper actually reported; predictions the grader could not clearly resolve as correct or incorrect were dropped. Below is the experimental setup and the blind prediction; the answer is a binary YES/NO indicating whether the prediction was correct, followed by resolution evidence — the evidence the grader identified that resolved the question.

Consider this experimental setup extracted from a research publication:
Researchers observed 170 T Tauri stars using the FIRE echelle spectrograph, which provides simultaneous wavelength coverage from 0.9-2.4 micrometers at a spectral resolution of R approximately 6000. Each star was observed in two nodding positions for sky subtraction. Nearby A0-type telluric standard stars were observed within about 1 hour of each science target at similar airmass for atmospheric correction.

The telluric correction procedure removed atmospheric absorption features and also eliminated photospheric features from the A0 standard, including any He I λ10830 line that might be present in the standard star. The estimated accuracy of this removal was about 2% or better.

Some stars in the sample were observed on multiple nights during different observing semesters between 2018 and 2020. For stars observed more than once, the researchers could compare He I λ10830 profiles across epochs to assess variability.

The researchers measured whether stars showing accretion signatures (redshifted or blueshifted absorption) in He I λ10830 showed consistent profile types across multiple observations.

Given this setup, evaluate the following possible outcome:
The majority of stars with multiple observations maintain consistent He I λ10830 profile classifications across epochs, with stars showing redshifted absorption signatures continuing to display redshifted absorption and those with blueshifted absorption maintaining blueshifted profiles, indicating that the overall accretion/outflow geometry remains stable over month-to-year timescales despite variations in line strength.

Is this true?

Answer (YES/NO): NO